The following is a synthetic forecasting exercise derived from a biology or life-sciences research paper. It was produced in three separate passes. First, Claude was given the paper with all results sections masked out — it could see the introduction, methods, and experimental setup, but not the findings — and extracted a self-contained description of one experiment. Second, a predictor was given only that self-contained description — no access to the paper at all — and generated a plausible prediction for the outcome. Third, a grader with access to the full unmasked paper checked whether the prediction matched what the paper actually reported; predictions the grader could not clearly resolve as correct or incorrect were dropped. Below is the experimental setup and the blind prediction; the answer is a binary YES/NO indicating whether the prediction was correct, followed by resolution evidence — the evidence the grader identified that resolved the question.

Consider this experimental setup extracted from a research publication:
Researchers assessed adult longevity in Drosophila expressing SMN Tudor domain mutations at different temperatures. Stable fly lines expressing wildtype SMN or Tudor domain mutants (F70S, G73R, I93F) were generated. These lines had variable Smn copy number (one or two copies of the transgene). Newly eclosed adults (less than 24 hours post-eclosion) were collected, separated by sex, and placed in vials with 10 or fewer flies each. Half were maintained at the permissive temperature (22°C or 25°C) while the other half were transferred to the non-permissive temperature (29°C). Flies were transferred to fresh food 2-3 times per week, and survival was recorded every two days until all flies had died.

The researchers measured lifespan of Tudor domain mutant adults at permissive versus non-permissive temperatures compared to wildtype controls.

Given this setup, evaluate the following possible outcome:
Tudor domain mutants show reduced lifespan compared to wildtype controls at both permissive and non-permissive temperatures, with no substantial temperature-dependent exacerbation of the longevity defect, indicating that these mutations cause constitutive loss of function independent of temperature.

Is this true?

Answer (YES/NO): NO